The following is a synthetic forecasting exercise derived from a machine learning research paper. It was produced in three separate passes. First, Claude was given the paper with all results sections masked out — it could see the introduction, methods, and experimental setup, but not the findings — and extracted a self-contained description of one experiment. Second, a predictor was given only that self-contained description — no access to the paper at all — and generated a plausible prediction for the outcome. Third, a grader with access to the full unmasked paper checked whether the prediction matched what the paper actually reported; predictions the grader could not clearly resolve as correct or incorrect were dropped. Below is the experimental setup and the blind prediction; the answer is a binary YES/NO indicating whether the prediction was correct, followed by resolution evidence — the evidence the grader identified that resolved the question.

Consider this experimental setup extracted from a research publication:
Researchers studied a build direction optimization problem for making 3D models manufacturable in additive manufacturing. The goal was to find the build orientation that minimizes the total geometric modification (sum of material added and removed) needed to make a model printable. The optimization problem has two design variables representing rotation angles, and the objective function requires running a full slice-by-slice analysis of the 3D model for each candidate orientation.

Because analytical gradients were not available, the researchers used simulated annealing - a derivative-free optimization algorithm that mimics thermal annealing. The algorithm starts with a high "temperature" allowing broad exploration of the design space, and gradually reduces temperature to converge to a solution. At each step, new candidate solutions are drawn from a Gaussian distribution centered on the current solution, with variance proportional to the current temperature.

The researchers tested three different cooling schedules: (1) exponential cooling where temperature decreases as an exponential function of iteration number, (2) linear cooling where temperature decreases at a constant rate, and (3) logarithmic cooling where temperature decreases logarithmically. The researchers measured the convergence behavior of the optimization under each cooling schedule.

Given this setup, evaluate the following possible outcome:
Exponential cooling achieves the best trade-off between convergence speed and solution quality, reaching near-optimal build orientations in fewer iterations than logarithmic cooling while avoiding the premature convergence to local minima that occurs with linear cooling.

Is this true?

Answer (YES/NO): NO